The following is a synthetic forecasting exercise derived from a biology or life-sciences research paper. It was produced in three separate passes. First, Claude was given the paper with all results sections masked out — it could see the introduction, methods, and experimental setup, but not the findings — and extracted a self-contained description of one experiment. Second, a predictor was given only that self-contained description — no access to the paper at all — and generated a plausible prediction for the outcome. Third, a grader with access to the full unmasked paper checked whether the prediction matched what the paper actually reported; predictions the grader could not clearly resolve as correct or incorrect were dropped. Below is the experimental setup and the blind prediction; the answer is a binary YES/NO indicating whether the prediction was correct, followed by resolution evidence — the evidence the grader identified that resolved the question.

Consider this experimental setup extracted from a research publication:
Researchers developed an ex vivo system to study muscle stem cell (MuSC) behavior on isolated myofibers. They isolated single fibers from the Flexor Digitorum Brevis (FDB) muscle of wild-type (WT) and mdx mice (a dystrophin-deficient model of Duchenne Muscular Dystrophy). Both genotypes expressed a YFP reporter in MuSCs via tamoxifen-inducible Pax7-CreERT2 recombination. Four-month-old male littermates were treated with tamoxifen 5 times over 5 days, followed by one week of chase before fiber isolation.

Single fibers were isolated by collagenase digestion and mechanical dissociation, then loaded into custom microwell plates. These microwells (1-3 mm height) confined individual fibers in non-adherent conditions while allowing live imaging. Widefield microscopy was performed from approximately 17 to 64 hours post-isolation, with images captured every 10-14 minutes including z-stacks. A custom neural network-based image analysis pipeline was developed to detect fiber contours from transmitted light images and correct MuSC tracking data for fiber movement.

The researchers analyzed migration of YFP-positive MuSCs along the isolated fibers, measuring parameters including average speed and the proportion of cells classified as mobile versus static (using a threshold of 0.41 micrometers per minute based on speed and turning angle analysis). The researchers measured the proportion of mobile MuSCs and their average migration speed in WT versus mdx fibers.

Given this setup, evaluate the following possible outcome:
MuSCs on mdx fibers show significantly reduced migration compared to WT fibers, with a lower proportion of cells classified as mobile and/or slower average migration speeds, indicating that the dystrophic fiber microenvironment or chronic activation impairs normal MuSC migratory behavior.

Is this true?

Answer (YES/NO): YES